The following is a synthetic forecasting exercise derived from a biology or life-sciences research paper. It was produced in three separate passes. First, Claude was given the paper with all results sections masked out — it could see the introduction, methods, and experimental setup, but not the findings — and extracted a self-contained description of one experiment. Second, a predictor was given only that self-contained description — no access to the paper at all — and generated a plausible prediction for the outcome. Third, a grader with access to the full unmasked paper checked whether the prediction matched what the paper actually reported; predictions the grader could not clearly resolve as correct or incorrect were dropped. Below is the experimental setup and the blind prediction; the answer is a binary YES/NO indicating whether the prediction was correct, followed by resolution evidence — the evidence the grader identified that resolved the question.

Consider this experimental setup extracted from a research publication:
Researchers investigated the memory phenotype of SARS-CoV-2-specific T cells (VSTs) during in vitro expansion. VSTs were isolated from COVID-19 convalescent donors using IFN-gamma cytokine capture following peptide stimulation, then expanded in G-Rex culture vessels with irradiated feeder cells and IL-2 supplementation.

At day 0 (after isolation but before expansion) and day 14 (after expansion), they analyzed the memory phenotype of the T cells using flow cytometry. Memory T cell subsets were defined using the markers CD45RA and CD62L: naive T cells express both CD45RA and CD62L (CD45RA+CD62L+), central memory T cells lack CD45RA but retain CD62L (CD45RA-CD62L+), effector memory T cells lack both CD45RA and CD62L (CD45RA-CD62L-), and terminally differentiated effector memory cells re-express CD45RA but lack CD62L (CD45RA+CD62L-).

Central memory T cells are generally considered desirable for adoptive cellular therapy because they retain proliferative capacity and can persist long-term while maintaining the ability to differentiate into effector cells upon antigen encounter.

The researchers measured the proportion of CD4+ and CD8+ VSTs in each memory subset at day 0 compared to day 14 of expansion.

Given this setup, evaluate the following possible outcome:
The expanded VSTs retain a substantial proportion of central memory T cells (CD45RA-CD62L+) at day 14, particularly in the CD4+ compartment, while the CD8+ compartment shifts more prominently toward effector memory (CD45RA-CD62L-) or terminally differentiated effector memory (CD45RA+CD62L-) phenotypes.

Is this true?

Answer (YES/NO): NO